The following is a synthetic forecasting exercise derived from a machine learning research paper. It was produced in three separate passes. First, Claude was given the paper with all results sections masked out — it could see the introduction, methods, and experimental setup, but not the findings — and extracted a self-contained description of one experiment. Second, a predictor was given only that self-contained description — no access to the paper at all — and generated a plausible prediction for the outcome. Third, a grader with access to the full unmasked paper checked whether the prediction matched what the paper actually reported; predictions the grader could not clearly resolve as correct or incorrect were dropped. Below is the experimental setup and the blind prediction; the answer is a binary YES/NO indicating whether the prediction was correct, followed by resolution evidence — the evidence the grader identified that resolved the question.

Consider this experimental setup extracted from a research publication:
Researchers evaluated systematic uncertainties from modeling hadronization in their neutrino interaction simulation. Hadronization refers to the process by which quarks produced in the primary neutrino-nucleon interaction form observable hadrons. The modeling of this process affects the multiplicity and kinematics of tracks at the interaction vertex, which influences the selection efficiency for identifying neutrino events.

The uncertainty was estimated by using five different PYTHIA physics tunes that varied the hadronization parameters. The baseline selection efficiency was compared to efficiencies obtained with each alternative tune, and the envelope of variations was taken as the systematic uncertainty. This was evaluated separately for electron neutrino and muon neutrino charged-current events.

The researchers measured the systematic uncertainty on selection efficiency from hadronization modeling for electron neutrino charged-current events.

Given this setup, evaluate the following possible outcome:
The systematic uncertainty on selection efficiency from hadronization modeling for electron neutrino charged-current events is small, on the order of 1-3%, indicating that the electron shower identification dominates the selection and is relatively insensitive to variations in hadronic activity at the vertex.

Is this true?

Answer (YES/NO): NO